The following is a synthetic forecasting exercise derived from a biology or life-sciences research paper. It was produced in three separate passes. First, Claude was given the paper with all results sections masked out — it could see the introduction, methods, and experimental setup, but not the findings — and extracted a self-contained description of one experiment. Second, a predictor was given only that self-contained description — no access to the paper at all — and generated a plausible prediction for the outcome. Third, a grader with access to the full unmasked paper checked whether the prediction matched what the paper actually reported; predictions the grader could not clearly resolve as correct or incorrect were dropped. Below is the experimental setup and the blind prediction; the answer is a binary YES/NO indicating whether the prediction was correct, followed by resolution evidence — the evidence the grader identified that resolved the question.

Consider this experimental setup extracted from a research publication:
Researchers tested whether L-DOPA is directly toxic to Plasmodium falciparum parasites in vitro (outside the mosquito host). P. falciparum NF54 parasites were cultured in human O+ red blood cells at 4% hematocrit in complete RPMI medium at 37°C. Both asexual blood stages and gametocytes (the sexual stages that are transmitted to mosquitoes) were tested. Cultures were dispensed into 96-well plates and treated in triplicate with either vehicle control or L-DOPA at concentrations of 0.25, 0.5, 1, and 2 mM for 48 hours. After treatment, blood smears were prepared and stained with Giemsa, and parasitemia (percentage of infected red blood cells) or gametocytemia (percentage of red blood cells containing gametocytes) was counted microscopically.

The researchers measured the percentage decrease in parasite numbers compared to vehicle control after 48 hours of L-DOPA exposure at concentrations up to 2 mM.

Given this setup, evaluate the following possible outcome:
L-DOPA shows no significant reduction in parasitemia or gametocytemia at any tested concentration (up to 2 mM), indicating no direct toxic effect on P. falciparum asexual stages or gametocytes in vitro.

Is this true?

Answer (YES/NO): NO